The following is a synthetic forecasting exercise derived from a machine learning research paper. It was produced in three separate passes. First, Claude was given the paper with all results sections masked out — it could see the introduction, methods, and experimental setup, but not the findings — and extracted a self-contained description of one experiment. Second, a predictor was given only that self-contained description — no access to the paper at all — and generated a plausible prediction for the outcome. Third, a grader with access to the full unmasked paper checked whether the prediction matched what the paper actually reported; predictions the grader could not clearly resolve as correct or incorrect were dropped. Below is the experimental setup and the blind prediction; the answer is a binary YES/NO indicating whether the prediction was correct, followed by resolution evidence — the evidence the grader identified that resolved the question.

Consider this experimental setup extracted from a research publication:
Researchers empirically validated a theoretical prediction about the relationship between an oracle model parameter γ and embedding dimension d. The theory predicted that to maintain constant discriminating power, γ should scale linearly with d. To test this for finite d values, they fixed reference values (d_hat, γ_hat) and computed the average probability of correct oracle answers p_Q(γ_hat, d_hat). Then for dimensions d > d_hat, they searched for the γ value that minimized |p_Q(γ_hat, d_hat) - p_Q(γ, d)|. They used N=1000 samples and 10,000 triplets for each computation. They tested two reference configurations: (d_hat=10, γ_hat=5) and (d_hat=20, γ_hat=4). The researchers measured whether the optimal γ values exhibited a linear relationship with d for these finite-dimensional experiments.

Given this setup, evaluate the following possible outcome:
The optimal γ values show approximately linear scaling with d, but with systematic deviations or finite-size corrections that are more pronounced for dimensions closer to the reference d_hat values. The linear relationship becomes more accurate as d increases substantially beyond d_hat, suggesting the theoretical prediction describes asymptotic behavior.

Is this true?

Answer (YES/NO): NO